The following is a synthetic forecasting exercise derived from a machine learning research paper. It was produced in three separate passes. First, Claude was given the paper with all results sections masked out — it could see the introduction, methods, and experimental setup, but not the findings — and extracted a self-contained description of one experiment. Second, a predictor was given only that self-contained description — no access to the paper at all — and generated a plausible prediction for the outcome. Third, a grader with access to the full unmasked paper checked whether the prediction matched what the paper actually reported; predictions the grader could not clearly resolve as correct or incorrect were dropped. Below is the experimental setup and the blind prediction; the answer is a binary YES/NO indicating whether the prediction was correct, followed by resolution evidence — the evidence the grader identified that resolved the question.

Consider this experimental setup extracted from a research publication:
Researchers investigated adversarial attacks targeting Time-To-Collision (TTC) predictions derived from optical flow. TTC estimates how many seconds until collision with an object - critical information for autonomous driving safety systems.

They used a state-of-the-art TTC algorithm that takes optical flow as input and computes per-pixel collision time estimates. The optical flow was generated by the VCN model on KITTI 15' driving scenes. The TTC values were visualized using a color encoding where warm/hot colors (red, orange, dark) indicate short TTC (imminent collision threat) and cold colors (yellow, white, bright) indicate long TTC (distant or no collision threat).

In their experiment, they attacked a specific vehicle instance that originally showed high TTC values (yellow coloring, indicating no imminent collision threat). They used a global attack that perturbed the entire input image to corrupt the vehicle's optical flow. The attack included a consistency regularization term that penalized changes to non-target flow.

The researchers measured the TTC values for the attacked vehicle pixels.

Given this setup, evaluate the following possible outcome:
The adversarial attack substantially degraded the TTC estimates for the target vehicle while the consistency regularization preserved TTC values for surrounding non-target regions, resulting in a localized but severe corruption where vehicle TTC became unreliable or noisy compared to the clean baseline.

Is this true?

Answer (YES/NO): NO